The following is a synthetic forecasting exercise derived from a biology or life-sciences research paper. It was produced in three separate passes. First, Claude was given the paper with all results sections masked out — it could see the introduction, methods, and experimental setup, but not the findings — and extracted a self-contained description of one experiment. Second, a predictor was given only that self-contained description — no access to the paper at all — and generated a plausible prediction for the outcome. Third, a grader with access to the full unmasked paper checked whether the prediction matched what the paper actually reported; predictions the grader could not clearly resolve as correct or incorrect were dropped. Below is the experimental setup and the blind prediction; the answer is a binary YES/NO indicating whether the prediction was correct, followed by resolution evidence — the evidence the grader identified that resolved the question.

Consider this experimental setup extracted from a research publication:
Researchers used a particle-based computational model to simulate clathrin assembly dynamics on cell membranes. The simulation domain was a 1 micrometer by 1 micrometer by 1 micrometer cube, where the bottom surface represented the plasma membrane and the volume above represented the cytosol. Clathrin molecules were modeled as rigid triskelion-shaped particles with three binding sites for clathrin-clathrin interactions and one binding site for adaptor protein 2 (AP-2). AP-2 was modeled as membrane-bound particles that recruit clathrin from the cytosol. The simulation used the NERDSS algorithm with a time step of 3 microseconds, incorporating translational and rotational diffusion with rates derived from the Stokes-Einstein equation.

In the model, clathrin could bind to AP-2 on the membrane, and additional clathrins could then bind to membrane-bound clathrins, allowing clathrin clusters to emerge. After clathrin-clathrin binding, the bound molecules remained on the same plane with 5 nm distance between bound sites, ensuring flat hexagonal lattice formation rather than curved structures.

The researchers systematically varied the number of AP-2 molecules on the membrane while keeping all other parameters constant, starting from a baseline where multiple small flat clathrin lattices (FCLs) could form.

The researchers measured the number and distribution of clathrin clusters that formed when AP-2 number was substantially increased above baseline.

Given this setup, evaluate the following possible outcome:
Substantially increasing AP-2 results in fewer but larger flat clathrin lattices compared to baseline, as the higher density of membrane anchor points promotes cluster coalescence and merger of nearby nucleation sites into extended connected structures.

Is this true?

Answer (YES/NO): YES